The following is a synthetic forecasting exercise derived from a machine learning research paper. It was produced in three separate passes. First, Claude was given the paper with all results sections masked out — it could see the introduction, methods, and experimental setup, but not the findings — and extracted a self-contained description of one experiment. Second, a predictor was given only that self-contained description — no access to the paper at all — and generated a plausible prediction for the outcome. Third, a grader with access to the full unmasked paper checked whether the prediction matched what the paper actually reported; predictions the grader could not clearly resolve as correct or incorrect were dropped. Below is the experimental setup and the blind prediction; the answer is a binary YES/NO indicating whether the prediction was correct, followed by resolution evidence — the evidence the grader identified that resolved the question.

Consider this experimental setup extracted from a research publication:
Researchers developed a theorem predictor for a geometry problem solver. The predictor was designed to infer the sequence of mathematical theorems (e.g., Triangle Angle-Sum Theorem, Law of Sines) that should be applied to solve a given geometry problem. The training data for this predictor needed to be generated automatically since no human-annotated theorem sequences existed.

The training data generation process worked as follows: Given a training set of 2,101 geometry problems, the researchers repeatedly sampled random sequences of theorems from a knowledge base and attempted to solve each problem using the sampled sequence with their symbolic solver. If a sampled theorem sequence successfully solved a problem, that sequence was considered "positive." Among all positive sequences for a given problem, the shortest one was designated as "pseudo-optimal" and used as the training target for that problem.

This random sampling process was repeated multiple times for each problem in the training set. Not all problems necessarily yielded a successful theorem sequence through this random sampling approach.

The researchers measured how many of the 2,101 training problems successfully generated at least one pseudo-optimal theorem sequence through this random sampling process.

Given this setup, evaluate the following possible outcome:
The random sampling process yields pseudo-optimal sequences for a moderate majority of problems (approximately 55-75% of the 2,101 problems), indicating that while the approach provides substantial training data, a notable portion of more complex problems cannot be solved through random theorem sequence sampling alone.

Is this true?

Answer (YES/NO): YES